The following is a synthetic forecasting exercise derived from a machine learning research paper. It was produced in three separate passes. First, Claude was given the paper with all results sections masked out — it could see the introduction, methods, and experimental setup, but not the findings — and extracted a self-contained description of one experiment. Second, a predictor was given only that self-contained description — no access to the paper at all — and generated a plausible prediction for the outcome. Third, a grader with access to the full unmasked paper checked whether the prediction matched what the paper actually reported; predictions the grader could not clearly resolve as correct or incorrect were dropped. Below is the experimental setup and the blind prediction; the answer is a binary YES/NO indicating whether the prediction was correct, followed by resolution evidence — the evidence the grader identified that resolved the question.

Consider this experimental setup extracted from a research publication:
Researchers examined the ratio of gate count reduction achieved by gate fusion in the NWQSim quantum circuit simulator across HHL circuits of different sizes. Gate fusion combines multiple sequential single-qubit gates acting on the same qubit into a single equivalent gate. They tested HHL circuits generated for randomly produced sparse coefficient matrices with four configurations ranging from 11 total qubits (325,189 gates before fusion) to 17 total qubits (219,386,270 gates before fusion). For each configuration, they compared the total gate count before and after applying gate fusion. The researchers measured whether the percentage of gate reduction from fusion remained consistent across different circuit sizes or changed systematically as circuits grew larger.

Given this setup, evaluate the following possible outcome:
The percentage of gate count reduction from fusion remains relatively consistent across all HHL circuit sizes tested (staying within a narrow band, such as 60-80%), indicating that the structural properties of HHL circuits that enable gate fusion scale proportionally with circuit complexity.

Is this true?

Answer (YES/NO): YES